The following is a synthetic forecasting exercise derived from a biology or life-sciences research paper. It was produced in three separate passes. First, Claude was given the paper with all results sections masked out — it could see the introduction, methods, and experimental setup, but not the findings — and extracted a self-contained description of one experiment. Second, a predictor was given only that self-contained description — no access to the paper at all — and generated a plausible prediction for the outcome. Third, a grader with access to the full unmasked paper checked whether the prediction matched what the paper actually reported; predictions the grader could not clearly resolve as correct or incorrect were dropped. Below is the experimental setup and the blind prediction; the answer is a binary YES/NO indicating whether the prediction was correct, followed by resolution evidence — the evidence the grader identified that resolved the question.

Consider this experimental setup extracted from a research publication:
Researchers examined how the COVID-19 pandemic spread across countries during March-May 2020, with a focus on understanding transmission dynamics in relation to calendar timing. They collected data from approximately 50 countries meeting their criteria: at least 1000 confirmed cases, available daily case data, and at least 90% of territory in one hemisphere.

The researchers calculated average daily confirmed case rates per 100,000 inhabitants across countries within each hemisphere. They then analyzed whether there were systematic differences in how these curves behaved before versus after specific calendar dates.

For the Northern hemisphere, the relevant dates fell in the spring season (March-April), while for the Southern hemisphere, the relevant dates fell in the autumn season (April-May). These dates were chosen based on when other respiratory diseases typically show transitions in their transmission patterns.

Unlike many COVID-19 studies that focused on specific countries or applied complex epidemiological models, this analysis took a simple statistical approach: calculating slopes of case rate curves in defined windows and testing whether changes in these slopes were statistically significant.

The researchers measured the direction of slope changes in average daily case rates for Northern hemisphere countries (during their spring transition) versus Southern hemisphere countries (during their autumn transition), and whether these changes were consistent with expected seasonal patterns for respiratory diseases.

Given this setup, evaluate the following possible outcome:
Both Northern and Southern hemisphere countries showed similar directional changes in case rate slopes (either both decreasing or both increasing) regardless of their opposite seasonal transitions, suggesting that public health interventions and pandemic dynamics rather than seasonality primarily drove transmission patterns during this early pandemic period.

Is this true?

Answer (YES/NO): NO